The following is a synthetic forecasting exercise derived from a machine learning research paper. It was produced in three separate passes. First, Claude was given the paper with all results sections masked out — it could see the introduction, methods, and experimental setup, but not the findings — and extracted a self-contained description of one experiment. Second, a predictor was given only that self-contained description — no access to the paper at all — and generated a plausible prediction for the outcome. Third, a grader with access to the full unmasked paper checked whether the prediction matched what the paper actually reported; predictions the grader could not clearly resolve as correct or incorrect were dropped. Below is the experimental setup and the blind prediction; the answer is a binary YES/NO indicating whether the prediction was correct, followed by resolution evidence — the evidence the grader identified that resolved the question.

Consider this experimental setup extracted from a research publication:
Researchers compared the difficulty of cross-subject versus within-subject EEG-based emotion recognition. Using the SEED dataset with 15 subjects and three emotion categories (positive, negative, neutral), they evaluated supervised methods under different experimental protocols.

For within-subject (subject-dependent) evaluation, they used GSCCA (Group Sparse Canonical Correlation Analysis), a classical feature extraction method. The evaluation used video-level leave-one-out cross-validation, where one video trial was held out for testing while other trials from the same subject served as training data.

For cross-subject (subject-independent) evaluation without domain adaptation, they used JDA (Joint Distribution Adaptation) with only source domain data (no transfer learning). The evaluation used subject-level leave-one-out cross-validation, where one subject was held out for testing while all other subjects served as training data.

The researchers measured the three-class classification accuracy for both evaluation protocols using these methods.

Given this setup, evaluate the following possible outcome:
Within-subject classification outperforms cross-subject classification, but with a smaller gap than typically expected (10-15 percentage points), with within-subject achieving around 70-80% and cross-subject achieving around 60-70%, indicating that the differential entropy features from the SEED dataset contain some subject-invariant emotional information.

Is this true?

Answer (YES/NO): NO